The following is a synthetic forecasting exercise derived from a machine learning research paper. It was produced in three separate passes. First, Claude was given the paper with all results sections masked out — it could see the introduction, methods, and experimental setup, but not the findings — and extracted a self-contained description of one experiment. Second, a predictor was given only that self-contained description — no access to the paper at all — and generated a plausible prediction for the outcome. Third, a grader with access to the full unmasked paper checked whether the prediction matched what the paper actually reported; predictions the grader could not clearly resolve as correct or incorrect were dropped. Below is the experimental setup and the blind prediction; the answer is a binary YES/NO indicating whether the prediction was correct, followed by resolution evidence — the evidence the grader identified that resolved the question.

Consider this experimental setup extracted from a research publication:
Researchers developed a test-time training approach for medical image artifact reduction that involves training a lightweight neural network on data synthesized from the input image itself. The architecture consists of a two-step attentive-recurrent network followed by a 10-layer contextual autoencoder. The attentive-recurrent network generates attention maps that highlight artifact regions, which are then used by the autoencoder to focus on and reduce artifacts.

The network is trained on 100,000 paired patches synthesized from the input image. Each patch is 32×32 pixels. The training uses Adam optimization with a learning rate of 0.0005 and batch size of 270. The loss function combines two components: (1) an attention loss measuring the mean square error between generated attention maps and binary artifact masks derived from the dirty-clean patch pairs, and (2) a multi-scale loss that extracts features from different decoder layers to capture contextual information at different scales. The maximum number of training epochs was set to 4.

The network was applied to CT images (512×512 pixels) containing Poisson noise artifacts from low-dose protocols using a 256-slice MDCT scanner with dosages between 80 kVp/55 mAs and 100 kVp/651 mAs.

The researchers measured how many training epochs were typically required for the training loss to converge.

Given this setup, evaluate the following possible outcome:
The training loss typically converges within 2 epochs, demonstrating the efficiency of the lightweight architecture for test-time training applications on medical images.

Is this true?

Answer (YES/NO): NO